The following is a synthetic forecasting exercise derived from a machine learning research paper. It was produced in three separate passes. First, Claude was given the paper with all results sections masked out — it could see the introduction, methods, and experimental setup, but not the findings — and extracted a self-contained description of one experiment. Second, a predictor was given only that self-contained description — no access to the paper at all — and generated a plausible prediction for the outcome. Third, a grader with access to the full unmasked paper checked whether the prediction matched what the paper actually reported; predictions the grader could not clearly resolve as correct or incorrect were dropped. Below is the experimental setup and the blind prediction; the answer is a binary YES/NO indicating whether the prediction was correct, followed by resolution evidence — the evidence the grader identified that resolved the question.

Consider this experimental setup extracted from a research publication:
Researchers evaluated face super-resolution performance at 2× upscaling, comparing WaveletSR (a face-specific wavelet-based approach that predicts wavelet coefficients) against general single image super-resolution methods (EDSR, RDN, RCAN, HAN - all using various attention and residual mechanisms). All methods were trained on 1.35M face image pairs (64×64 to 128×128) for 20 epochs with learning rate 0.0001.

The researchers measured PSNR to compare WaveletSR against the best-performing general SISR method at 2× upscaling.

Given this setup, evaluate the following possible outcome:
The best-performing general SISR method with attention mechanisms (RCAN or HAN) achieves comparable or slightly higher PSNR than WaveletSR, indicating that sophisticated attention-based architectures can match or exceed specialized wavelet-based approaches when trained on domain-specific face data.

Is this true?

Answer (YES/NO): YES